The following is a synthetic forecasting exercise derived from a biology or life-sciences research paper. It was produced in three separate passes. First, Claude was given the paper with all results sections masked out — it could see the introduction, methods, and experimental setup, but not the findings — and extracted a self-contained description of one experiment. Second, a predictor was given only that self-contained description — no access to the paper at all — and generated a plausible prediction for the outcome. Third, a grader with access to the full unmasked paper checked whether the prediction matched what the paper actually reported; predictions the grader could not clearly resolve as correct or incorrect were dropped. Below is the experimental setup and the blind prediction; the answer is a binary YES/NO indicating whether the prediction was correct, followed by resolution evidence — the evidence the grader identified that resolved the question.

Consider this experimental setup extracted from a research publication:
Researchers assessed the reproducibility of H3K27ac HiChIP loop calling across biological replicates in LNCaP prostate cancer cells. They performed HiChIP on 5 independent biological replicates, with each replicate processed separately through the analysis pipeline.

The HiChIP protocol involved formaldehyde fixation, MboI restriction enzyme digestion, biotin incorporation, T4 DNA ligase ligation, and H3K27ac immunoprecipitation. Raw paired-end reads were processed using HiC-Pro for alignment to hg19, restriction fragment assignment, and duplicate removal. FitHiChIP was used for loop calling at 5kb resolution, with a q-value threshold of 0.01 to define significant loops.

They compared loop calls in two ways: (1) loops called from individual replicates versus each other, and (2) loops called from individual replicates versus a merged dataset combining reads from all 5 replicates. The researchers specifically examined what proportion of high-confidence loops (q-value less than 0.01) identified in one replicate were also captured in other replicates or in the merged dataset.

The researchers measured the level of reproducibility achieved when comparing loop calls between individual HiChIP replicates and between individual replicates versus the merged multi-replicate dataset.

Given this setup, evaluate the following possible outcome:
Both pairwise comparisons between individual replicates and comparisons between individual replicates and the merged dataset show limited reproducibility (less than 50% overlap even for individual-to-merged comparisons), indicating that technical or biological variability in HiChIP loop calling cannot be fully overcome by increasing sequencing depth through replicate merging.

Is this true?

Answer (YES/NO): NO